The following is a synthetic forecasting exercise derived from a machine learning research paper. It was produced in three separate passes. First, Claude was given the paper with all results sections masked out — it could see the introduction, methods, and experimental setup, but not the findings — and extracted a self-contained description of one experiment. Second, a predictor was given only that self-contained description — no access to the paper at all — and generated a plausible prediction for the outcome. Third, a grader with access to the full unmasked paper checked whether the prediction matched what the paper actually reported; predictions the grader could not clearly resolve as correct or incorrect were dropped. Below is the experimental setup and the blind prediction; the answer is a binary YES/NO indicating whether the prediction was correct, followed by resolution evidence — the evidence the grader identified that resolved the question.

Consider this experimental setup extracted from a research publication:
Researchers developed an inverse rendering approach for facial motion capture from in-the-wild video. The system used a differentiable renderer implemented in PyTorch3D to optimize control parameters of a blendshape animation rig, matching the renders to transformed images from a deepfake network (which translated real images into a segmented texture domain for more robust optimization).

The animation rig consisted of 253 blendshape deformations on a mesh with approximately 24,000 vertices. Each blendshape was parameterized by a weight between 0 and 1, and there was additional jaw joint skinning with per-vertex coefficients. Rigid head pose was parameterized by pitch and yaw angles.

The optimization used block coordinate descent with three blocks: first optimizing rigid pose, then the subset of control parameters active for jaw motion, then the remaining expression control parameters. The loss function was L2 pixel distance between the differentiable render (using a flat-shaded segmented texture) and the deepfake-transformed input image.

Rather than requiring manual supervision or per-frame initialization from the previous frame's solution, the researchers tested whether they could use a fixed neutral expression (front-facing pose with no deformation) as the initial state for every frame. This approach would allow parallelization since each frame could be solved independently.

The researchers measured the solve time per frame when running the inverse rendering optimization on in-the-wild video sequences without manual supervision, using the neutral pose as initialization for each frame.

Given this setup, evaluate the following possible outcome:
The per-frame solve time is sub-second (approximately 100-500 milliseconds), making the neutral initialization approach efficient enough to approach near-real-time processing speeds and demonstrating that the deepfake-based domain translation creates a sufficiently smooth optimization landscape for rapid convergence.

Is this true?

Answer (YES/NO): NO